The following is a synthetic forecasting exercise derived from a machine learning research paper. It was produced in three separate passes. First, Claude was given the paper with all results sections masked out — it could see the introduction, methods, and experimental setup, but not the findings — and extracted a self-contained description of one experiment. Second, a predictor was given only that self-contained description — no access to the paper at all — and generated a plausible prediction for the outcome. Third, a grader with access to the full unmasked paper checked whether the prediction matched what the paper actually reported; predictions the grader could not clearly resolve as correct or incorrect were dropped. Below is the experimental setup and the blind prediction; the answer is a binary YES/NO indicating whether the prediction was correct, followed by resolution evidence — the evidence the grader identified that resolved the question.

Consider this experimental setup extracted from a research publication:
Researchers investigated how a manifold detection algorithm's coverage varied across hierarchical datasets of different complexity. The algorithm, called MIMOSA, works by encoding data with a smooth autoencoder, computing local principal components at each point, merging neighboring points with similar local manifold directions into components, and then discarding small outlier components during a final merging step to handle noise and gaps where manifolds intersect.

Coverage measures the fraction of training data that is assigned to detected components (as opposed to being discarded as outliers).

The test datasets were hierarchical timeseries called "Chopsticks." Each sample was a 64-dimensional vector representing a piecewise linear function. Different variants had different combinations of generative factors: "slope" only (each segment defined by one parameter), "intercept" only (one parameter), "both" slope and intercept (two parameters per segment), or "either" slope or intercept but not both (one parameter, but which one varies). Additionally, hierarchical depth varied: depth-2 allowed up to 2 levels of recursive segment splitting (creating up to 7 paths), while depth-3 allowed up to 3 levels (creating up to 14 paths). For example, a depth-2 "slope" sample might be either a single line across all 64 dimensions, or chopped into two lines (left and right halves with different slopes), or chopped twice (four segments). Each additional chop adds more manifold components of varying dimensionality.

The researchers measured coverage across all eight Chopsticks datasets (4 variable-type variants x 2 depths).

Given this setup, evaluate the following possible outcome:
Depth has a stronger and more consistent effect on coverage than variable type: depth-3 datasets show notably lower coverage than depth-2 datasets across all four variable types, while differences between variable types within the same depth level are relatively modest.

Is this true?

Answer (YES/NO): NO